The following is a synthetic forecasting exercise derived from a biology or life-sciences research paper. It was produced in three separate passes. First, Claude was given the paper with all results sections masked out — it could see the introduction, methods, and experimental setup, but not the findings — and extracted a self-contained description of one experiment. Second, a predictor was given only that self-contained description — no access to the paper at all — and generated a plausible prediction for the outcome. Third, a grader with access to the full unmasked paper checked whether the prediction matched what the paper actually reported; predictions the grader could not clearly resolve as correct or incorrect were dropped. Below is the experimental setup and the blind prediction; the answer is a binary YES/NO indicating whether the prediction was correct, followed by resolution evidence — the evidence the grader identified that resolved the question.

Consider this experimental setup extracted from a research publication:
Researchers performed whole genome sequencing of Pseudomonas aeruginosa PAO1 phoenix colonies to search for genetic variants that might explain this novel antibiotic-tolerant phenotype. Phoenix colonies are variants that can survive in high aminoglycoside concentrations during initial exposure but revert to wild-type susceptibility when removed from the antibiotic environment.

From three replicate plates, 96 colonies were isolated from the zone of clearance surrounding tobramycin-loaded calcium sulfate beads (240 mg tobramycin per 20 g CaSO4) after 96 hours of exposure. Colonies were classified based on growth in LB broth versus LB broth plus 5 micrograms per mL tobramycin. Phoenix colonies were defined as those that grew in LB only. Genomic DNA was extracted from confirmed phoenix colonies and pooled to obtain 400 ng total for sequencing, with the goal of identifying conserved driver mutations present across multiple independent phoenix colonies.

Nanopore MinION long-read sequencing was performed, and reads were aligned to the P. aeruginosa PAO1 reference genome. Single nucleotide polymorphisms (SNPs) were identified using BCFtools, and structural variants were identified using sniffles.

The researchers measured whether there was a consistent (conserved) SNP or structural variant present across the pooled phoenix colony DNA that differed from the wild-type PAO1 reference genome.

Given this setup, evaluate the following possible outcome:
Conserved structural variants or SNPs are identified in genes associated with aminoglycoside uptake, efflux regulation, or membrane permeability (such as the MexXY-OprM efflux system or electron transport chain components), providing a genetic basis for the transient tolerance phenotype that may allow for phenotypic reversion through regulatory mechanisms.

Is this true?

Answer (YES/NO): NO